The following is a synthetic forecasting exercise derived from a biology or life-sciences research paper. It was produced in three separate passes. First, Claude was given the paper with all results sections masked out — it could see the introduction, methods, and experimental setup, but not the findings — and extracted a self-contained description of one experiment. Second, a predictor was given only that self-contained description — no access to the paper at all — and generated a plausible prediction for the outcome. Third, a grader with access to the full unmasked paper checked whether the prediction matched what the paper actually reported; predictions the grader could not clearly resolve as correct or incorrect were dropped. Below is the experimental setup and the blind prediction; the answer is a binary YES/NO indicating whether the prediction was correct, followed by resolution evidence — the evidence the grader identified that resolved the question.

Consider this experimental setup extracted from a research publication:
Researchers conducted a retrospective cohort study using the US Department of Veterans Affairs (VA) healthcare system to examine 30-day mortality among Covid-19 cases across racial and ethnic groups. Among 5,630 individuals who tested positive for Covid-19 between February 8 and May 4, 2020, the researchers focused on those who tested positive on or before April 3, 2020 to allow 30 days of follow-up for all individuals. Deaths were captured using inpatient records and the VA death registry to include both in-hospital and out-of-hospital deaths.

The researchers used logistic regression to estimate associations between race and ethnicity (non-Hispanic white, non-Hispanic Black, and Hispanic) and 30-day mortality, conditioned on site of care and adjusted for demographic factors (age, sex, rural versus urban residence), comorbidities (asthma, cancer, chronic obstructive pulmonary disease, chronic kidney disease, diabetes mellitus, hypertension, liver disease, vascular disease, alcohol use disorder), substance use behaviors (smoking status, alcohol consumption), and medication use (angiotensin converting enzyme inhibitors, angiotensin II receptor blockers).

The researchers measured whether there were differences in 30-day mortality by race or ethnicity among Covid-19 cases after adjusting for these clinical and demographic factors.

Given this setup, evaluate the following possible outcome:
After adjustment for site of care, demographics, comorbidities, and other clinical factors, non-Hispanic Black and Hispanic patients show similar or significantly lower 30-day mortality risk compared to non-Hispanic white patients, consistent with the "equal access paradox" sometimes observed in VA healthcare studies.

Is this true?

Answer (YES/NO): YES